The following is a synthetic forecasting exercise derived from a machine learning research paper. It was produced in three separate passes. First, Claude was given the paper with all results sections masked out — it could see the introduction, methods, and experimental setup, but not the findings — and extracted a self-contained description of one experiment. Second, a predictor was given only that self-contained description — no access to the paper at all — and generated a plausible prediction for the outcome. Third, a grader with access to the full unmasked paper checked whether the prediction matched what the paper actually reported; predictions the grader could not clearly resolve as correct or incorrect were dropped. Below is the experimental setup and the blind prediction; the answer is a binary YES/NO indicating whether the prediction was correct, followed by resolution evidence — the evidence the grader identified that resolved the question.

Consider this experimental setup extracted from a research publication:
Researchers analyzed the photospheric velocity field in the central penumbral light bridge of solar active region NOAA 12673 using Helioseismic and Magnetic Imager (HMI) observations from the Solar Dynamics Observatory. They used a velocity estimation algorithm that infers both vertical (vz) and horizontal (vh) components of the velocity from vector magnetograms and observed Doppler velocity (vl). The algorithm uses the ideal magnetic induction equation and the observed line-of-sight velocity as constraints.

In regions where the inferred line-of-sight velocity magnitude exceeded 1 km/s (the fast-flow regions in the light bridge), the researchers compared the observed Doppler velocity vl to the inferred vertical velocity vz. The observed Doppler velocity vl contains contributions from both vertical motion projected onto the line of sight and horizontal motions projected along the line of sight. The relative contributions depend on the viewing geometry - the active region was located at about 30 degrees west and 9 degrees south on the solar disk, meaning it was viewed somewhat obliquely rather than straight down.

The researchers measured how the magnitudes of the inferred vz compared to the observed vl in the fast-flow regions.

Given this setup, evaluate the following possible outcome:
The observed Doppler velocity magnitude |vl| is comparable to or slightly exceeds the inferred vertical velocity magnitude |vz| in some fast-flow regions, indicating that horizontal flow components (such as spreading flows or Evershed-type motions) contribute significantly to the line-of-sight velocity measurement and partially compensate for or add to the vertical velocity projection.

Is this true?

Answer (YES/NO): NO